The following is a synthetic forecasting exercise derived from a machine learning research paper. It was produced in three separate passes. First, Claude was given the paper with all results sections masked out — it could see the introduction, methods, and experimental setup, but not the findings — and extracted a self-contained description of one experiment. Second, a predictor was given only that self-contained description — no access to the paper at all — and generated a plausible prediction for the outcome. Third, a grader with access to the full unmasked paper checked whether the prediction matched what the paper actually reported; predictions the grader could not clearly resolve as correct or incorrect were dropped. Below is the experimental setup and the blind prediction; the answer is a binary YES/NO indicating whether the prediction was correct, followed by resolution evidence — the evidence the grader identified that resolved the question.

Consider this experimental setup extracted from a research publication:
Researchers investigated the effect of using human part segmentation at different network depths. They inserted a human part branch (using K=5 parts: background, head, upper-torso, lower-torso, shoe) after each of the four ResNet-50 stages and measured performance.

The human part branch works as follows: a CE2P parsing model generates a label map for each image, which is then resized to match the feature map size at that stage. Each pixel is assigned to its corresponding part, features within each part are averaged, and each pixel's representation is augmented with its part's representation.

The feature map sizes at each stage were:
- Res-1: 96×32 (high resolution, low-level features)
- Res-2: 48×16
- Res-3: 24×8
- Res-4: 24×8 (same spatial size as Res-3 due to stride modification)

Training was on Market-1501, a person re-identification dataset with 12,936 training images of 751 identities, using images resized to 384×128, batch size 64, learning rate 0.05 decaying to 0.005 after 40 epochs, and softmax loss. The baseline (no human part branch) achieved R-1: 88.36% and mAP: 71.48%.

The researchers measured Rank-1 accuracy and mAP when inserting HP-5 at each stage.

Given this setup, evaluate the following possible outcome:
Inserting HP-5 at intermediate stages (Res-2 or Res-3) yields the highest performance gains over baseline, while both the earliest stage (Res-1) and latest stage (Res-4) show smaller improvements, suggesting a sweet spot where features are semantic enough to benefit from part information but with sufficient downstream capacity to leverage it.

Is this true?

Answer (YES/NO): YES